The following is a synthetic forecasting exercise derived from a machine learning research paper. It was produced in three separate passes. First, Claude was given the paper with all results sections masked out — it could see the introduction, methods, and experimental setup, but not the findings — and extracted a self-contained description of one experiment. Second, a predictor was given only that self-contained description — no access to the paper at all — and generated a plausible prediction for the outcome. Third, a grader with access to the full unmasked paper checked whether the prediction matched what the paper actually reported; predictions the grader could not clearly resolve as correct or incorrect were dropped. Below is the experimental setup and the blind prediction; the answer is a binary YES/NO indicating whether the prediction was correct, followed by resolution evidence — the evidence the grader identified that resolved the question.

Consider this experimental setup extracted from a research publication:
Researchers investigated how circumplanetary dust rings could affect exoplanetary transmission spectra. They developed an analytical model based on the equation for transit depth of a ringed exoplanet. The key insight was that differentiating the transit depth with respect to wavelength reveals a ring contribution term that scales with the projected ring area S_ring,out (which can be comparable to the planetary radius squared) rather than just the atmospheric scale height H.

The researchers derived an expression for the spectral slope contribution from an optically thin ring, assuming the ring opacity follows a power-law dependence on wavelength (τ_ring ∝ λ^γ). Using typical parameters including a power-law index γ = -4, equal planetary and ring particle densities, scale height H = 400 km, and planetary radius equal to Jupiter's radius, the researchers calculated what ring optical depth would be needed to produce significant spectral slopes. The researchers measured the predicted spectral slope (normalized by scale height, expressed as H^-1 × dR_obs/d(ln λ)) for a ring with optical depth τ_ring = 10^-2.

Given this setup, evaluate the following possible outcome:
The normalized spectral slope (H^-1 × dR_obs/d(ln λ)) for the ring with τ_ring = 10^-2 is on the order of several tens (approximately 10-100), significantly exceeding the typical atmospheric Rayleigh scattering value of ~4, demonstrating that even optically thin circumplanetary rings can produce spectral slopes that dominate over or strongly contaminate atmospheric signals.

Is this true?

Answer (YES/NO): YES